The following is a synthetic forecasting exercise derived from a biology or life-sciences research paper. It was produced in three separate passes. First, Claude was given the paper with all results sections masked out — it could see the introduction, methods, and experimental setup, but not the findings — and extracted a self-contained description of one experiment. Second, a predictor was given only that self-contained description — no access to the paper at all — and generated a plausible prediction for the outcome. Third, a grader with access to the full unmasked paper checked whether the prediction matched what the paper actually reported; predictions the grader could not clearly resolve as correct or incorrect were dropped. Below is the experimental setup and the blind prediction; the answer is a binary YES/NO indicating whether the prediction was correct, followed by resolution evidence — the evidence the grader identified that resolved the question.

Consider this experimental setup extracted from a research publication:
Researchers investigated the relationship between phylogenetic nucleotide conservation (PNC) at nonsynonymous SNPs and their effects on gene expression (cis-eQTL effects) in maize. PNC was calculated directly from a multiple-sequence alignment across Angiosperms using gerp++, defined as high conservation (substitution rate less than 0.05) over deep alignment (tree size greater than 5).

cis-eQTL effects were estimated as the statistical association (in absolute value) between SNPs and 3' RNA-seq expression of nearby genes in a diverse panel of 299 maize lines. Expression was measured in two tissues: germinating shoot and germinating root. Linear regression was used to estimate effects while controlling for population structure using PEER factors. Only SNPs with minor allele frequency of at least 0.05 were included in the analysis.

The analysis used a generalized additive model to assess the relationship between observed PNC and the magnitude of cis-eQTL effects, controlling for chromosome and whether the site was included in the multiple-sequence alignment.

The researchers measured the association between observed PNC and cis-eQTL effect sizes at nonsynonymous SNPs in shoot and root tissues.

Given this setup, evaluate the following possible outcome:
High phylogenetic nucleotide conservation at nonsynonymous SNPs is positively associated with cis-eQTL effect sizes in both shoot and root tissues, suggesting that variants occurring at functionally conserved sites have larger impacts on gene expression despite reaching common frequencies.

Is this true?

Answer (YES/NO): YES